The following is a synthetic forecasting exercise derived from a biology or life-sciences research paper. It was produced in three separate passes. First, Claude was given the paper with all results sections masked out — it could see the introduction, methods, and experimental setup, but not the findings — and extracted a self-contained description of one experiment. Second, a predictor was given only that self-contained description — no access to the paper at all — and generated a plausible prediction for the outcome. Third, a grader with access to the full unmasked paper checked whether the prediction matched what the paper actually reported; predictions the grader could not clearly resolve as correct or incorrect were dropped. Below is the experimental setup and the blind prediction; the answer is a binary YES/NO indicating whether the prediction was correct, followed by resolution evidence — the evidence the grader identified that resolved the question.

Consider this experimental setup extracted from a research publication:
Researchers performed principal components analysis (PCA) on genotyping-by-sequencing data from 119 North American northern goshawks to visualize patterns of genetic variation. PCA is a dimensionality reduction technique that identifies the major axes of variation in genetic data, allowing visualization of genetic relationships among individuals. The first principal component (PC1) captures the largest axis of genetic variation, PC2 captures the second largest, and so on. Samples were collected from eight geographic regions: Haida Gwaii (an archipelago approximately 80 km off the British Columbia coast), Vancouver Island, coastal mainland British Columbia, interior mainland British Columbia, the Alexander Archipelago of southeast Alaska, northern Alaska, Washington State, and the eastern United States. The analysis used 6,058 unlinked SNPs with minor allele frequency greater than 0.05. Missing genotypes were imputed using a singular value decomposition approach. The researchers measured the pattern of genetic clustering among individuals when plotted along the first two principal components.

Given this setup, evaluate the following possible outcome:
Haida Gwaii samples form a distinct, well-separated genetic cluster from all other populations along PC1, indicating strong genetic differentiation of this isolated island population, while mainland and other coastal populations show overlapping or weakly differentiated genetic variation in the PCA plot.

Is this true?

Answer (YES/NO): YES